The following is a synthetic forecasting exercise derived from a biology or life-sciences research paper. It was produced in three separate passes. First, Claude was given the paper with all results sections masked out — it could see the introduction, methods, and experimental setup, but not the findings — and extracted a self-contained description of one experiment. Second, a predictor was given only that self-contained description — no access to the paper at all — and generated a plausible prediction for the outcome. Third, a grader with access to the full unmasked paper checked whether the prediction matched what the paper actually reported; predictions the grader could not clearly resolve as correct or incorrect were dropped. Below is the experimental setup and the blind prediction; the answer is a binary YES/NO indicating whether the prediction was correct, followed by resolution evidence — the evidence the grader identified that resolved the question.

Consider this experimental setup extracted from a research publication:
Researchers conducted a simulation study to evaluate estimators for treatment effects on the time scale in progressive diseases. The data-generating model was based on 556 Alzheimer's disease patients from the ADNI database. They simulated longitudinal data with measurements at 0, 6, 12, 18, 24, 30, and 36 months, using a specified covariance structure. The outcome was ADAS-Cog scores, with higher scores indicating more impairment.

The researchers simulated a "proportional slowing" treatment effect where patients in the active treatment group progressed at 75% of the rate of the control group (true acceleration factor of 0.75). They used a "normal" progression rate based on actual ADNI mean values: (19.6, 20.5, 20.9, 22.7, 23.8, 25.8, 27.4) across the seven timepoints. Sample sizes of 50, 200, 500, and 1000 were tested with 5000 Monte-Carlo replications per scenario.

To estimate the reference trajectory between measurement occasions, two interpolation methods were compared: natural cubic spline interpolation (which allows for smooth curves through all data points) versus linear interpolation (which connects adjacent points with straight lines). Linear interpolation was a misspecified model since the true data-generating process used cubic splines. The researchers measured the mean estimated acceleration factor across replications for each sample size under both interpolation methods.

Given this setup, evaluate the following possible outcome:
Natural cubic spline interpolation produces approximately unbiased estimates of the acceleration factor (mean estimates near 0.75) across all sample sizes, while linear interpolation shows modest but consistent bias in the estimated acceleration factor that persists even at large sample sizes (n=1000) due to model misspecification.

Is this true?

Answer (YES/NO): NO